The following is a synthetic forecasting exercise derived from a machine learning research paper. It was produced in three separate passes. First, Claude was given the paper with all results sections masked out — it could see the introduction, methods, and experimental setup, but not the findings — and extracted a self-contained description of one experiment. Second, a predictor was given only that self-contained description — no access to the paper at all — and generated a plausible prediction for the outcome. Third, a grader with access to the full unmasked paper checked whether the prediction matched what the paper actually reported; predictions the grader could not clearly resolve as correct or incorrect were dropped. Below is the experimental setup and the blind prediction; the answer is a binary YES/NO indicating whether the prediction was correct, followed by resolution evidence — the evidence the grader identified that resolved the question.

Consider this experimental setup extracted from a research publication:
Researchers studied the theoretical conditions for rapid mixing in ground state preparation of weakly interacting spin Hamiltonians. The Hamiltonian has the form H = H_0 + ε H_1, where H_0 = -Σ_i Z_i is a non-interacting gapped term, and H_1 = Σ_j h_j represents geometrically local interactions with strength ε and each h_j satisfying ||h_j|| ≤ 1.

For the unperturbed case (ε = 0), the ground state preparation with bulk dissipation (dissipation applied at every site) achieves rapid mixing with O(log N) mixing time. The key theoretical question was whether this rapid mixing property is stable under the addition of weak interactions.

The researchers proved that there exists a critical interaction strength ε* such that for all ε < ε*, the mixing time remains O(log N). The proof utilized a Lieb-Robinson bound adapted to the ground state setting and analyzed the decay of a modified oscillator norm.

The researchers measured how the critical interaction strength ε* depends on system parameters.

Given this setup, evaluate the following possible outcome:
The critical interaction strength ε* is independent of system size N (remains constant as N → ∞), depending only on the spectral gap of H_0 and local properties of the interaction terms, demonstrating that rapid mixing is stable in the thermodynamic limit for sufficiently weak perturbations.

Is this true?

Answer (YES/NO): YES